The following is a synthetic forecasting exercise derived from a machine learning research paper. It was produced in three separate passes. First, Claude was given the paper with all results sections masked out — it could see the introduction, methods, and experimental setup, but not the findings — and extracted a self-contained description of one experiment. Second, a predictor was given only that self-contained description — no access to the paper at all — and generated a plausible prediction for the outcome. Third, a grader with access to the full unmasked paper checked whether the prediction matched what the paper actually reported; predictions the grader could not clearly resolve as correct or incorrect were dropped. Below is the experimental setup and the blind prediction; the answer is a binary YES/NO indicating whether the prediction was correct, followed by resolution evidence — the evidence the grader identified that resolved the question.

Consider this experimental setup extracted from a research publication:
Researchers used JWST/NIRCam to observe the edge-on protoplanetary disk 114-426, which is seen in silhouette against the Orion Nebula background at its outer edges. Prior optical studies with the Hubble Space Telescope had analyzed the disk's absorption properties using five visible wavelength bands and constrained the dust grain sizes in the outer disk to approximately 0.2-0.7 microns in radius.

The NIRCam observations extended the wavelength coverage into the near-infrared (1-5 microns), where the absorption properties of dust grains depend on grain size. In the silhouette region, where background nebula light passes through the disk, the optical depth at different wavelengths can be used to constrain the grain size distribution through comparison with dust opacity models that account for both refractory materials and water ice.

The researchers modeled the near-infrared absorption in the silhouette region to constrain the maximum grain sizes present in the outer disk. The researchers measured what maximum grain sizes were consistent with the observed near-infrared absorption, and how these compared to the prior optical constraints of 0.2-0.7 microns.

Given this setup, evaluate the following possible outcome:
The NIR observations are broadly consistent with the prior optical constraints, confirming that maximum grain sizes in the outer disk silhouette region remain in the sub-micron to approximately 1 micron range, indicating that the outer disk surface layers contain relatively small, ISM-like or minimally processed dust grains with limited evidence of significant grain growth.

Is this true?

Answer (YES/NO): YES